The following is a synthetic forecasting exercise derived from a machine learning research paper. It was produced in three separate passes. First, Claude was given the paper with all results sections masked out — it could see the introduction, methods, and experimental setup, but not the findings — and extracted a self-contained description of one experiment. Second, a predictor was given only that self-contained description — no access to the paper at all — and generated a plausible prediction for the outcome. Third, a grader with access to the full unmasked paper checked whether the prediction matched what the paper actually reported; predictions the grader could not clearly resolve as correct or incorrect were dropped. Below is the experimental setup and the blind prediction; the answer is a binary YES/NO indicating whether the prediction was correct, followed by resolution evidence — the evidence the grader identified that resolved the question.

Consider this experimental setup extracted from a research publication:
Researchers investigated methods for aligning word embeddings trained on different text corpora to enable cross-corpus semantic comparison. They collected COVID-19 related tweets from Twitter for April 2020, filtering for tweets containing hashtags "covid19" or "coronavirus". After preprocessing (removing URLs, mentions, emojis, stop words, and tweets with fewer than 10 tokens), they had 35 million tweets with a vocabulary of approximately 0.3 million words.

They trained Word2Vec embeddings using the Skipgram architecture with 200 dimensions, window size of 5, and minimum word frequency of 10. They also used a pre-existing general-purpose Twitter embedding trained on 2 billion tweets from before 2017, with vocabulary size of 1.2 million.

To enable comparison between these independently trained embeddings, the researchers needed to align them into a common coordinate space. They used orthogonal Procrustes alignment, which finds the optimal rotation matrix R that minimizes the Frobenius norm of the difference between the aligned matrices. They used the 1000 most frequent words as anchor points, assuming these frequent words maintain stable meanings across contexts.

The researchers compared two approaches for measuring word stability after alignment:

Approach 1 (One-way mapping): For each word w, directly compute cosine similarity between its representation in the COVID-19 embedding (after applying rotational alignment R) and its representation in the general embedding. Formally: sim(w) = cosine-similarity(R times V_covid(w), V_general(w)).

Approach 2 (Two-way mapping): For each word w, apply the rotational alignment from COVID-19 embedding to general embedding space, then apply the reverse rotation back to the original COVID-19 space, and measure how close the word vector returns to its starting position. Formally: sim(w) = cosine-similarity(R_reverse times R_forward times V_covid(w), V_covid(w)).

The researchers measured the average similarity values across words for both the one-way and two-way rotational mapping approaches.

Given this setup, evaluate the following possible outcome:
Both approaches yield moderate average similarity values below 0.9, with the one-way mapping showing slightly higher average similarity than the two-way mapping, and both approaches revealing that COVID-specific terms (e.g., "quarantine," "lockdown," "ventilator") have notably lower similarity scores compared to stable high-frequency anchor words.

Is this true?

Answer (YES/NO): NO